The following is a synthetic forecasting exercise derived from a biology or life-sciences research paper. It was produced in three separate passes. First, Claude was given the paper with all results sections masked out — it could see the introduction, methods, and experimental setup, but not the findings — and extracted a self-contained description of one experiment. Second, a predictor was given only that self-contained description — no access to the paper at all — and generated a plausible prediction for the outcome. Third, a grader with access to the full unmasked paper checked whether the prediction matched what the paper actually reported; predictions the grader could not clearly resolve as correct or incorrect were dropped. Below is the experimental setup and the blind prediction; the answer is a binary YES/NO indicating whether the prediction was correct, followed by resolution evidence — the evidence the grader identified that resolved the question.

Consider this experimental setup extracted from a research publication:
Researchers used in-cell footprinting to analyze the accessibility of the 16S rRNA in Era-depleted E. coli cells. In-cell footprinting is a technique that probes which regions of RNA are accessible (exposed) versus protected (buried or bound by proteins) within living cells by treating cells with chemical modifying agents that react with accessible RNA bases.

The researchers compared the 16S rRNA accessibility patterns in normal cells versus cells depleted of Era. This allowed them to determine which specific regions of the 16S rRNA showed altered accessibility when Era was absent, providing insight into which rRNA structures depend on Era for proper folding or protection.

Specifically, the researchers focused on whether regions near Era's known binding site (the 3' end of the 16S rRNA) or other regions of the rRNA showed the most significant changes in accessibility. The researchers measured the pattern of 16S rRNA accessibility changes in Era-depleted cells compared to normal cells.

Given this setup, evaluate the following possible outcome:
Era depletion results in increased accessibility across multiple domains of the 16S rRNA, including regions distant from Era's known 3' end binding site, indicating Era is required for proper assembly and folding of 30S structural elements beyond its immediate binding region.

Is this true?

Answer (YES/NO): NO